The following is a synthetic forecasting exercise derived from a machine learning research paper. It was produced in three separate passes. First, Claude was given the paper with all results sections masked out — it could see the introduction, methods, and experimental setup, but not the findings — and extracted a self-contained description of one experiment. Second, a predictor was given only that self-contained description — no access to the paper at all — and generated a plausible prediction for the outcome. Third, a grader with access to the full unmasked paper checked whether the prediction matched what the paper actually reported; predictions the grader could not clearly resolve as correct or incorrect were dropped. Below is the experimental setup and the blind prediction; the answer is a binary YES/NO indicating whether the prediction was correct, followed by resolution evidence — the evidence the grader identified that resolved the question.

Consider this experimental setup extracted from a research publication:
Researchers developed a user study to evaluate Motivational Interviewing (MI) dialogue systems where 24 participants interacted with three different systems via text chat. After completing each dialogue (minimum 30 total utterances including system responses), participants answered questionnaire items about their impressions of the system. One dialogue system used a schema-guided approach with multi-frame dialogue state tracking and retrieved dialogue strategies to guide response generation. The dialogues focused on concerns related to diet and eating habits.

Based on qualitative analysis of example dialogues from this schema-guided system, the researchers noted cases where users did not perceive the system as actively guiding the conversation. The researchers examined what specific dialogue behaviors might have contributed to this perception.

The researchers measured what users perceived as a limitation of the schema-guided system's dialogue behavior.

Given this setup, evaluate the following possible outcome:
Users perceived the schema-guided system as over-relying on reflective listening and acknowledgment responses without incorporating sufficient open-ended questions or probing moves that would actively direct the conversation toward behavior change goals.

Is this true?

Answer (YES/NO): NO